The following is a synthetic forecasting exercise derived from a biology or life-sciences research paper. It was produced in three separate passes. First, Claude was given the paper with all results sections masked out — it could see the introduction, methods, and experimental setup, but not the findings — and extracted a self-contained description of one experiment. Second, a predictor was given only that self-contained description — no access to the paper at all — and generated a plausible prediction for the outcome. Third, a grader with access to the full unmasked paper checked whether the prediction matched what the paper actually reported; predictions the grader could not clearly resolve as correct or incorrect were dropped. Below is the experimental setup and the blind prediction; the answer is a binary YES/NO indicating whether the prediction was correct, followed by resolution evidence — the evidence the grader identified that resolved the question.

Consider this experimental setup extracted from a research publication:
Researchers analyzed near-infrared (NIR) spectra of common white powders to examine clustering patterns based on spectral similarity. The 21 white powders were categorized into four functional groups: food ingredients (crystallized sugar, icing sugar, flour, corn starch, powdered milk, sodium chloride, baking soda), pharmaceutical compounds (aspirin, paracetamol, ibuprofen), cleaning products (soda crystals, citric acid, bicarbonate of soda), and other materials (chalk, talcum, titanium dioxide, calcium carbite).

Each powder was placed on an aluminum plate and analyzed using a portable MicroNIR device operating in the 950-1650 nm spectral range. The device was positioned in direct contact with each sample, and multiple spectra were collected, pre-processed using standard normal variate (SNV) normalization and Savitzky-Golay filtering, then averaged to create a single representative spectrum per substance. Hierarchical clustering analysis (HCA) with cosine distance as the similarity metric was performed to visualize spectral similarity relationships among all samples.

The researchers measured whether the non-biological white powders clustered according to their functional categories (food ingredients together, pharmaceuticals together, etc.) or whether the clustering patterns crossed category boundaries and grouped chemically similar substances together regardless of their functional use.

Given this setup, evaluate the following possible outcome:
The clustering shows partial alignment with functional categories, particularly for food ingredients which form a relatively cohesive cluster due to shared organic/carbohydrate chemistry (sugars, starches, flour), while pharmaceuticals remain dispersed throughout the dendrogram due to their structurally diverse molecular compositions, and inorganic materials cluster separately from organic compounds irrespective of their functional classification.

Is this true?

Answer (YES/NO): NO